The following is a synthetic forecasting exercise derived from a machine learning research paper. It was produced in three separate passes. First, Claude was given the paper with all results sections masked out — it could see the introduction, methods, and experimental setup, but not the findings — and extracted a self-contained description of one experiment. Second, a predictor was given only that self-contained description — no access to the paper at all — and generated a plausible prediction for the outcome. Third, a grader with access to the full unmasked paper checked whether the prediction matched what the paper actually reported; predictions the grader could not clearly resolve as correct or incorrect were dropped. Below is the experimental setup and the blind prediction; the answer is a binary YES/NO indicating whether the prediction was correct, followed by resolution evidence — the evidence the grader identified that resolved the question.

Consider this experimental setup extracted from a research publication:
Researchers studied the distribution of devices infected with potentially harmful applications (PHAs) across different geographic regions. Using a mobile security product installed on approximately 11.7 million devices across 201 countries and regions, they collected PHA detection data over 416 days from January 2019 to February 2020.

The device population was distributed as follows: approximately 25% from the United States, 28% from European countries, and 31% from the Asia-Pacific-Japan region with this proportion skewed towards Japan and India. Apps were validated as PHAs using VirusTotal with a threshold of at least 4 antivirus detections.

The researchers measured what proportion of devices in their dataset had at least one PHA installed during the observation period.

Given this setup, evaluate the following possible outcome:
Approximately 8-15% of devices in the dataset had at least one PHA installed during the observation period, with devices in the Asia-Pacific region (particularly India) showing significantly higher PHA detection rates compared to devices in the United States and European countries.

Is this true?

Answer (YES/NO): NO